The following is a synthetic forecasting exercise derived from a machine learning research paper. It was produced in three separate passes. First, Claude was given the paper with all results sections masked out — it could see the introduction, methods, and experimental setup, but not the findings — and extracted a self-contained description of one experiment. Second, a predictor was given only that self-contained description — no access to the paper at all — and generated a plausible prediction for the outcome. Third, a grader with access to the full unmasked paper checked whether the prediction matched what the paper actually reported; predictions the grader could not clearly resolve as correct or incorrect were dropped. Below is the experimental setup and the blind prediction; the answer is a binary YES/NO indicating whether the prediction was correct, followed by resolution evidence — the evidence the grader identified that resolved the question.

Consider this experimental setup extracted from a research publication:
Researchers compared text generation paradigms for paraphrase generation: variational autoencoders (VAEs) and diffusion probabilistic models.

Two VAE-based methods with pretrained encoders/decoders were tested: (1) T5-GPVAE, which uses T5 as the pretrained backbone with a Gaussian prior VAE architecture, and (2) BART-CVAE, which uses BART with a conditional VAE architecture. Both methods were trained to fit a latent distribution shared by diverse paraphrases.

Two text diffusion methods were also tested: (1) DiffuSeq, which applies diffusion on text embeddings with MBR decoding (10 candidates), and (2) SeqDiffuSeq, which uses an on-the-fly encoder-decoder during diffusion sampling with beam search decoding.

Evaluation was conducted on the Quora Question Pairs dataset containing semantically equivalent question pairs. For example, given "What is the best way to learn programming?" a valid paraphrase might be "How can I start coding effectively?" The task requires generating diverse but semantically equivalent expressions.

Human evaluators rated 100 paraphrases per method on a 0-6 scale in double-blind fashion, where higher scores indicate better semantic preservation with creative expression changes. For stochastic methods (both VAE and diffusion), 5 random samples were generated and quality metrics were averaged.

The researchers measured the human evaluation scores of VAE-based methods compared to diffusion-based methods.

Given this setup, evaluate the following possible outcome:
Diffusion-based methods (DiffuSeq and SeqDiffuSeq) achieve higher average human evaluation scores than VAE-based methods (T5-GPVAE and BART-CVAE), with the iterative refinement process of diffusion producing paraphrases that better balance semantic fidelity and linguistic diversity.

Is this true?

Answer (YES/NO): NO